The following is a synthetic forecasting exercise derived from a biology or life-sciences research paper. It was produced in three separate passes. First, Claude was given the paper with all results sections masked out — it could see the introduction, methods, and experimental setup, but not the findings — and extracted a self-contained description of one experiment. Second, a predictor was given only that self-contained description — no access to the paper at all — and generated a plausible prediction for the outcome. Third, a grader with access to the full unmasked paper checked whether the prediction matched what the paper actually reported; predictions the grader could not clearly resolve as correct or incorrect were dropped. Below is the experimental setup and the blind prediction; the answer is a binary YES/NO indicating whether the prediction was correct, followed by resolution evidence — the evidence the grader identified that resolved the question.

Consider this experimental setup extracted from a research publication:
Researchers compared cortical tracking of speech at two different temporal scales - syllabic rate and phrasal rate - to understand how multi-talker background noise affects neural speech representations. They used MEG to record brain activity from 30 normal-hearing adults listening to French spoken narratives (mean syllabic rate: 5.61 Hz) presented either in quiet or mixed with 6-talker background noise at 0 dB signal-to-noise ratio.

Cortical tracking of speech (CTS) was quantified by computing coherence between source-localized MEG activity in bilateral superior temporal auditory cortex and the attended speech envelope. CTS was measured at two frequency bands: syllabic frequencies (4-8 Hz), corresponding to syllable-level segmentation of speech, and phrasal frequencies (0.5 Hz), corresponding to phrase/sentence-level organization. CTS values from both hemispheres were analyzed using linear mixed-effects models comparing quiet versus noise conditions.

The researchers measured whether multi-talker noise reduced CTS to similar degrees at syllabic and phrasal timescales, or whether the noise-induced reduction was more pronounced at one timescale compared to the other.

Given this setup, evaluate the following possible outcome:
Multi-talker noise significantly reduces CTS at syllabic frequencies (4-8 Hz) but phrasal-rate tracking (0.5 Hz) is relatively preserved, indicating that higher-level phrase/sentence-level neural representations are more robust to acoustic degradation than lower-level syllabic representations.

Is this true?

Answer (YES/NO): NO